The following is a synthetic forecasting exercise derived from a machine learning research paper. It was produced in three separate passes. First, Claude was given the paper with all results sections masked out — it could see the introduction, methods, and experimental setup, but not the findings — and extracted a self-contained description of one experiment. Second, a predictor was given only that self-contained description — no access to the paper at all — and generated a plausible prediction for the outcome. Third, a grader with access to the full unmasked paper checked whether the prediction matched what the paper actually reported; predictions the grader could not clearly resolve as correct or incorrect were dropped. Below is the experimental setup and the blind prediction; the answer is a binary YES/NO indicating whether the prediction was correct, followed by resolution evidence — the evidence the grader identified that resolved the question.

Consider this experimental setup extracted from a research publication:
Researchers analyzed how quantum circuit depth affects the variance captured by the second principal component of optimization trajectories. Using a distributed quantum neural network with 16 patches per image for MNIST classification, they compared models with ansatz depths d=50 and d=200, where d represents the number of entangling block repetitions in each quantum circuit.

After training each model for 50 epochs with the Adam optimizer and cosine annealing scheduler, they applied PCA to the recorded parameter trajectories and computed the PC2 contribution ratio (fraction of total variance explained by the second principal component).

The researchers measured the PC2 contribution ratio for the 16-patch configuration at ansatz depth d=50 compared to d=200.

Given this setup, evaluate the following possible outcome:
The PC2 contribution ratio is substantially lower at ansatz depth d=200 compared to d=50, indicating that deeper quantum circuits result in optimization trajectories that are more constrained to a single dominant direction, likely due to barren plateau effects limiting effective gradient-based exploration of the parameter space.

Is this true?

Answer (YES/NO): NO